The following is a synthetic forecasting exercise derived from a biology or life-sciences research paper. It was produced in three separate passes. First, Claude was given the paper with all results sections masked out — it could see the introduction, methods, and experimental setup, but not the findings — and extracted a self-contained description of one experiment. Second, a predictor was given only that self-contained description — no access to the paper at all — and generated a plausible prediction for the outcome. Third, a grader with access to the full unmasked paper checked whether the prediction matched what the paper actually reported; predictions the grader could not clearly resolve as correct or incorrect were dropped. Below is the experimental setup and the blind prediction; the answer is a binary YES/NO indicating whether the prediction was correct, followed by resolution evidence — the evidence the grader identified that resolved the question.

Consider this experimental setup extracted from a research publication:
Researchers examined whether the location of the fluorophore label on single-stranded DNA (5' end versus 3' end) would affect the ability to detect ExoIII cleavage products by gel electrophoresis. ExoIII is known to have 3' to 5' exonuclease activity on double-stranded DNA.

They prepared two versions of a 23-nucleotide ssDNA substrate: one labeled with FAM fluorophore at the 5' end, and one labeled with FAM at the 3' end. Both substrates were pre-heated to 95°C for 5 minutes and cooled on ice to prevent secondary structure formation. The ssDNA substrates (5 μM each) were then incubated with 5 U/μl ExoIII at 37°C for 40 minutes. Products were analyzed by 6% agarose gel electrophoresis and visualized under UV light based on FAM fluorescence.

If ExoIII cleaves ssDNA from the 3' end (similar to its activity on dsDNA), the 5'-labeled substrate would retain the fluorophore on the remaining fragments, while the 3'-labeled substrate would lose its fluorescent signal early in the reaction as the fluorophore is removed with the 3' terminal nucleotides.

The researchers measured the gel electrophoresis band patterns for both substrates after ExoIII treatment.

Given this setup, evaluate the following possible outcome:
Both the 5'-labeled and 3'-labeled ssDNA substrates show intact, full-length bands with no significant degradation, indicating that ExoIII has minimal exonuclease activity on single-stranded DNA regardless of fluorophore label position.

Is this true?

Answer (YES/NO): NO